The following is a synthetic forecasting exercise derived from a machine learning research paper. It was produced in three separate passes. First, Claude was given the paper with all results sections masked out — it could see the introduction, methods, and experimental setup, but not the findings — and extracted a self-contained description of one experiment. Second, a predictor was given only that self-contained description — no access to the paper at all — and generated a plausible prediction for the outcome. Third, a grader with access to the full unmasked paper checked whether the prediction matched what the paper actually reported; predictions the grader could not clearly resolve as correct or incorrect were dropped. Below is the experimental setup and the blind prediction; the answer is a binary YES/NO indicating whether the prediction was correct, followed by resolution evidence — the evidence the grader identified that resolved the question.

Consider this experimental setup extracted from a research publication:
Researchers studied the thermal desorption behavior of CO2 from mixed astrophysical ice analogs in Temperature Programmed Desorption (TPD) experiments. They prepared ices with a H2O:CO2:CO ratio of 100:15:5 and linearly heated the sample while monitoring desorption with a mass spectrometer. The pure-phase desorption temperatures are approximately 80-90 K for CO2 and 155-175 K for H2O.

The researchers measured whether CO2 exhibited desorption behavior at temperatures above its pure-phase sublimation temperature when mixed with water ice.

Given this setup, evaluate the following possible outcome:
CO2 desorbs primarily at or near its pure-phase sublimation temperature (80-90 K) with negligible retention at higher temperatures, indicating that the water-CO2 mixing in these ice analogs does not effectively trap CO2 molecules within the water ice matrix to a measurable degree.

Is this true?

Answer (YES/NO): NO